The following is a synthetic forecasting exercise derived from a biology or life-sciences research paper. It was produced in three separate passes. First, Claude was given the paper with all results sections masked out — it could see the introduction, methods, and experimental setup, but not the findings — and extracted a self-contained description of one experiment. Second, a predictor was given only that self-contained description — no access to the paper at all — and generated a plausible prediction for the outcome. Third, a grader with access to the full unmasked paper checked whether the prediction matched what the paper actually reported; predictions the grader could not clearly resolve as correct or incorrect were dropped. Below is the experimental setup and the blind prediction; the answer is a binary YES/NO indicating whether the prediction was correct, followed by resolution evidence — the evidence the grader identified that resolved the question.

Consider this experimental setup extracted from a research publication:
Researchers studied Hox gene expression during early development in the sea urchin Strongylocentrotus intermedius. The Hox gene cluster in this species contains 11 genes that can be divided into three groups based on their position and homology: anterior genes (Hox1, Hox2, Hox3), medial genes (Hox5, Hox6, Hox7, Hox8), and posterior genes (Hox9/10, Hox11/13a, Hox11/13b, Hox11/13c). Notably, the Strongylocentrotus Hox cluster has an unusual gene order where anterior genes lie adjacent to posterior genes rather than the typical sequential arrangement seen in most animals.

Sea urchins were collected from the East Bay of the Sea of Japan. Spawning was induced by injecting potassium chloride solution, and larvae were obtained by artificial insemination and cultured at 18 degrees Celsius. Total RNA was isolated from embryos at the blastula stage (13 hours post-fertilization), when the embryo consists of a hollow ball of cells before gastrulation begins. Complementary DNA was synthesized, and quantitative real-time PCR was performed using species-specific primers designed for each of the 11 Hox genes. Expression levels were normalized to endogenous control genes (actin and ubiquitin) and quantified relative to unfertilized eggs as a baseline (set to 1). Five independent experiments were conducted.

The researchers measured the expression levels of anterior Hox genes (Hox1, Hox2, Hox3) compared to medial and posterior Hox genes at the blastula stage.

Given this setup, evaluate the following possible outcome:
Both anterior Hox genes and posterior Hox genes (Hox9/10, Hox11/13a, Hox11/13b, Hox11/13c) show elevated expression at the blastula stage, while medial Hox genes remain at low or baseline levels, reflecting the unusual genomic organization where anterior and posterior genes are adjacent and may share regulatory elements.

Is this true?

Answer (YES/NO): NO